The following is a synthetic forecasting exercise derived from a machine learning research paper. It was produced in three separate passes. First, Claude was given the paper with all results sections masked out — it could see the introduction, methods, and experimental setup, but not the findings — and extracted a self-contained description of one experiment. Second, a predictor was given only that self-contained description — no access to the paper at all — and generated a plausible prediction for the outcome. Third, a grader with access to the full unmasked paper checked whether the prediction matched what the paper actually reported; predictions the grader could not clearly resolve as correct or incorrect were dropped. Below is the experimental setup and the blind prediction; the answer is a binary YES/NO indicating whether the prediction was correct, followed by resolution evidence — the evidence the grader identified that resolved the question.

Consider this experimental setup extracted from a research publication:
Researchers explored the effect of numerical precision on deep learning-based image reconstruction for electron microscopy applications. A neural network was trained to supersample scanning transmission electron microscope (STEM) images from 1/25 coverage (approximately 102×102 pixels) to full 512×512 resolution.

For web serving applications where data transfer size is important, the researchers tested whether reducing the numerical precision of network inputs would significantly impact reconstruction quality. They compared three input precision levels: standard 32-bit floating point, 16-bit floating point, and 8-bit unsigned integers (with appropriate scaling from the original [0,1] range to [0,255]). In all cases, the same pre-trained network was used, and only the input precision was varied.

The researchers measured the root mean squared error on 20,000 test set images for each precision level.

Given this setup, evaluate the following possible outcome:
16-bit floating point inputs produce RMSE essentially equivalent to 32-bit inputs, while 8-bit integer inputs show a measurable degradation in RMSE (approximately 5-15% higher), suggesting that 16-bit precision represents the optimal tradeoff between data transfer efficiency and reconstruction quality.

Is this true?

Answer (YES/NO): YES